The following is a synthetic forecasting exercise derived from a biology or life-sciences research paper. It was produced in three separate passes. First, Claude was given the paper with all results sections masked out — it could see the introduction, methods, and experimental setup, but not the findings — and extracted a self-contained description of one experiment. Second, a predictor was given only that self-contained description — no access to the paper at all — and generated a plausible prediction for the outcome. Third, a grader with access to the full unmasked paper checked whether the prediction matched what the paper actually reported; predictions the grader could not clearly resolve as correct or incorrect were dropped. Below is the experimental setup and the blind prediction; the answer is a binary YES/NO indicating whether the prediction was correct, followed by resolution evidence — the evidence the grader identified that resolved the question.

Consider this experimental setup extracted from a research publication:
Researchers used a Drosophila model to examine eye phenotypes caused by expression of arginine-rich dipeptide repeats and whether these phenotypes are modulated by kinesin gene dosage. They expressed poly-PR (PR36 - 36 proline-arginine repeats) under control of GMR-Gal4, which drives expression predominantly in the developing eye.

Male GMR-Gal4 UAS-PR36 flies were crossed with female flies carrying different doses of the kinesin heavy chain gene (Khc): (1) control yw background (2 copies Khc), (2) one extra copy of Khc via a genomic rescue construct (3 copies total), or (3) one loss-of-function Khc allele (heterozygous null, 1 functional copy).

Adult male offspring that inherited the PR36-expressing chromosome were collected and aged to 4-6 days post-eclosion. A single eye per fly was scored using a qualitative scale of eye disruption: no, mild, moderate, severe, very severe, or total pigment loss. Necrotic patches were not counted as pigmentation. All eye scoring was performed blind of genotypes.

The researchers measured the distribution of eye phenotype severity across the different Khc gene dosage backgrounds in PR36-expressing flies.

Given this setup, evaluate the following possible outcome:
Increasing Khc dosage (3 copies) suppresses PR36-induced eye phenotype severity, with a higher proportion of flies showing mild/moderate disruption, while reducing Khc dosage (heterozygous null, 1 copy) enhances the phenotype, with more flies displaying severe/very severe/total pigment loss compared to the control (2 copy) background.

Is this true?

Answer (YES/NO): YES